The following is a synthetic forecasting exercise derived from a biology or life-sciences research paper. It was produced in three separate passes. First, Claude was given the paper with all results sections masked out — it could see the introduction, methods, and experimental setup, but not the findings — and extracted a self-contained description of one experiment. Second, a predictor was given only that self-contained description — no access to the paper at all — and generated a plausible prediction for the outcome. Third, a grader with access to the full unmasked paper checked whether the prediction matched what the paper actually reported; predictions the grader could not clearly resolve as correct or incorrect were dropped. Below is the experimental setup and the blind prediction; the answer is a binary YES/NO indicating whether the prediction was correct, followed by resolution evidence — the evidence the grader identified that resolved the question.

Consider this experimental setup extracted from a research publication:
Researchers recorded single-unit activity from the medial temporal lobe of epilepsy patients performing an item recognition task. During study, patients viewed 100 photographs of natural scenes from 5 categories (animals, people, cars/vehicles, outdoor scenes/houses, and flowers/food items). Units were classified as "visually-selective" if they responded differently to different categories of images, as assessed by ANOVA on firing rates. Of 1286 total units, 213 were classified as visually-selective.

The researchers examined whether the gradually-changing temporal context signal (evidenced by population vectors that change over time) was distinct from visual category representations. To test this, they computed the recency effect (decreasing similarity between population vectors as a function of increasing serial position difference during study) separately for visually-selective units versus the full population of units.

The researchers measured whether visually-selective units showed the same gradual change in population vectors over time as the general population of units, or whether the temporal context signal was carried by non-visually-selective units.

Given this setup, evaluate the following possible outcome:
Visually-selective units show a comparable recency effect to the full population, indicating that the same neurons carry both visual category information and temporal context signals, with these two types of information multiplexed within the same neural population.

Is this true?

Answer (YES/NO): YES